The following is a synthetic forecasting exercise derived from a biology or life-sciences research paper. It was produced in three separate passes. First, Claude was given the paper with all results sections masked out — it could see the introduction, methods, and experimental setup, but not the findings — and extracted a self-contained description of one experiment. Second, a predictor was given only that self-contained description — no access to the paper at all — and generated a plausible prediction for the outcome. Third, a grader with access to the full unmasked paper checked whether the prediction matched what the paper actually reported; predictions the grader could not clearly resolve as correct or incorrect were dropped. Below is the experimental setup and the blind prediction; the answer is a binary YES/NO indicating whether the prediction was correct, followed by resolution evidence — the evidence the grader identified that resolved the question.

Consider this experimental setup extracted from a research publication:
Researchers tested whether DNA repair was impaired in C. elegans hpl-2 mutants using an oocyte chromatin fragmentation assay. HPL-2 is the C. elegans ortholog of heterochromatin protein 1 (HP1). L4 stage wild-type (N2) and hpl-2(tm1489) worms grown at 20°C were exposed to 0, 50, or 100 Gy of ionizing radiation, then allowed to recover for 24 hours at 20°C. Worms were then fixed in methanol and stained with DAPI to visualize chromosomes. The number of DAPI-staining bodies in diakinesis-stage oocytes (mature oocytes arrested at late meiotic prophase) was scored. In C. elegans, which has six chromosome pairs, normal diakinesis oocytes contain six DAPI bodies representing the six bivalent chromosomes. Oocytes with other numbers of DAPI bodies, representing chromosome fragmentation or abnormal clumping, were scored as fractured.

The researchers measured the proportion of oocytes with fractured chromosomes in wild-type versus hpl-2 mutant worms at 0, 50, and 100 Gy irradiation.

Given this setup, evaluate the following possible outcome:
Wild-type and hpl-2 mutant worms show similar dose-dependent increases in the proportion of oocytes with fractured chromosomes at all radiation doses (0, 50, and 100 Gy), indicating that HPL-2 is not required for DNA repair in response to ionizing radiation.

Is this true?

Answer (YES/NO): NO